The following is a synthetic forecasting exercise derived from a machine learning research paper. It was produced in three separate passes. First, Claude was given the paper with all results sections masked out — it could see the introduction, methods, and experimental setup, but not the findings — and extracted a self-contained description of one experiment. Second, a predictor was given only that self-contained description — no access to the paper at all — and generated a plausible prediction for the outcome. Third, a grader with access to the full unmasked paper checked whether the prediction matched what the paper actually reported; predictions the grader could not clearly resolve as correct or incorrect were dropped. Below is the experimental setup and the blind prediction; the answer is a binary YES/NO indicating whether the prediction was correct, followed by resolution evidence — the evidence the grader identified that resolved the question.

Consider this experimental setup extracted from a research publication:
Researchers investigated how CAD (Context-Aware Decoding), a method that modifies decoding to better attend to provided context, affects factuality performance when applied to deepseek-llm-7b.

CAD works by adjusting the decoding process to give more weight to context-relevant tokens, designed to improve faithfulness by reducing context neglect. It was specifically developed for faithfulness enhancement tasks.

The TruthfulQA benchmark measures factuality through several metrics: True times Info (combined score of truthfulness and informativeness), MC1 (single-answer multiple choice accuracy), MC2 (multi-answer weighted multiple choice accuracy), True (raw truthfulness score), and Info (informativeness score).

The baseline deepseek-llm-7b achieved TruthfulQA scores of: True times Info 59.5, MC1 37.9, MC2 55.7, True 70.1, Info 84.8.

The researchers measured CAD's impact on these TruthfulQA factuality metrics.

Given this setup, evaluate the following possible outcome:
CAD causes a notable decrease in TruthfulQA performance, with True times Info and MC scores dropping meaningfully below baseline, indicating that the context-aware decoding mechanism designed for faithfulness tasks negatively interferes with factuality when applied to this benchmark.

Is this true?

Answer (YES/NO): YES